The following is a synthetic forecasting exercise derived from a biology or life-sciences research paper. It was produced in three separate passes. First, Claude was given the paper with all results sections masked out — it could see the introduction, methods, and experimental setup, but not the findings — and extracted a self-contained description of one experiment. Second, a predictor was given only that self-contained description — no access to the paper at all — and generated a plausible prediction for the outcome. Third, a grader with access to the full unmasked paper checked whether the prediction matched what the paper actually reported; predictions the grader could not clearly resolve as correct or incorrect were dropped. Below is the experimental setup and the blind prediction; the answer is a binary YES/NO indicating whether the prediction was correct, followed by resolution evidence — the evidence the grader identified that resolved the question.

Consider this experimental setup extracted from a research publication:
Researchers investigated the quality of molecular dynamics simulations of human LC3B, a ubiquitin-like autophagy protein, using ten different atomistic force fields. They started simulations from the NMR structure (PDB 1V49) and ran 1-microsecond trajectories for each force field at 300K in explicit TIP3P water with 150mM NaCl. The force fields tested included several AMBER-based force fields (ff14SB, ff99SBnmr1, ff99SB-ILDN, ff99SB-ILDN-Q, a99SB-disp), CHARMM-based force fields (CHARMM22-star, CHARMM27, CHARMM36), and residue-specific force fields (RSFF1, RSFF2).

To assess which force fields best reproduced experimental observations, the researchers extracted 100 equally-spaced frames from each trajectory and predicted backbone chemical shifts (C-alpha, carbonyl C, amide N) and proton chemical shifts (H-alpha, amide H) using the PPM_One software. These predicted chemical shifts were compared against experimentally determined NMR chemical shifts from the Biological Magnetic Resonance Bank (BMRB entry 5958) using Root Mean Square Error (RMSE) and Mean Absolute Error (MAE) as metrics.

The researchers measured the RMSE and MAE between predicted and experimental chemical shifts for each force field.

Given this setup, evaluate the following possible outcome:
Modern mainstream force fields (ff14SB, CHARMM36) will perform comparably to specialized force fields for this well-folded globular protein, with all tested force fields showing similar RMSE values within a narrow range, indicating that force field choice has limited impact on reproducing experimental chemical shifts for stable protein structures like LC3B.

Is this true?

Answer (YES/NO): NO